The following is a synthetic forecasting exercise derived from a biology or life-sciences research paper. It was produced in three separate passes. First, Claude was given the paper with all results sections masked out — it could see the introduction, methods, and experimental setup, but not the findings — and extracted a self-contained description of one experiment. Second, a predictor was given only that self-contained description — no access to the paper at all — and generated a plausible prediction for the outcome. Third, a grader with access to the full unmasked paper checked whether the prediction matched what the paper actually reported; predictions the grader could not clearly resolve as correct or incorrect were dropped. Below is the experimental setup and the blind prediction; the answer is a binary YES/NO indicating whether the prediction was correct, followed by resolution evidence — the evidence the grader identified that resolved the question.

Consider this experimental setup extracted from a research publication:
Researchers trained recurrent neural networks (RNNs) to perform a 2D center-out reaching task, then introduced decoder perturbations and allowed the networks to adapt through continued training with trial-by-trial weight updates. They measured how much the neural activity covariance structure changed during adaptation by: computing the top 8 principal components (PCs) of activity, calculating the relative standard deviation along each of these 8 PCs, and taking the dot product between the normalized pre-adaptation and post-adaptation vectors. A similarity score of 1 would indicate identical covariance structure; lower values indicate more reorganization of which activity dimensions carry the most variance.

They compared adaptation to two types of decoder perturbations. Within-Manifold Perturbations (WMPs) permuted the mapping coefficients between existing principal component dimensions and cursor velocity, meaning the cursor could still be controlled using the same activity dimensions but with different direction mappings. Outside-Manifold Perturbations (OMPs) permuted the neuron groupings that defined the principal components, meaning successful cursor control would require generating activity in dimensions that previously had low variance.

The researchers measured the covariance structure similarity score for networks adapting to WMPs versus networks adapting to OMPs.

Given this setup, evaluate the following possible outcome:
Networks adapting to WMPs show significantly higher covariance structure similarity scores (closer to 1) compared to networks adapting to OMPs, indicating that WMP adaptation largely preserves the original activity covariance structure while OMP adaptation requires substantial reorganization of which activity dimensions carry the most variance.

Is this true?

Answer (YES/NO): NO